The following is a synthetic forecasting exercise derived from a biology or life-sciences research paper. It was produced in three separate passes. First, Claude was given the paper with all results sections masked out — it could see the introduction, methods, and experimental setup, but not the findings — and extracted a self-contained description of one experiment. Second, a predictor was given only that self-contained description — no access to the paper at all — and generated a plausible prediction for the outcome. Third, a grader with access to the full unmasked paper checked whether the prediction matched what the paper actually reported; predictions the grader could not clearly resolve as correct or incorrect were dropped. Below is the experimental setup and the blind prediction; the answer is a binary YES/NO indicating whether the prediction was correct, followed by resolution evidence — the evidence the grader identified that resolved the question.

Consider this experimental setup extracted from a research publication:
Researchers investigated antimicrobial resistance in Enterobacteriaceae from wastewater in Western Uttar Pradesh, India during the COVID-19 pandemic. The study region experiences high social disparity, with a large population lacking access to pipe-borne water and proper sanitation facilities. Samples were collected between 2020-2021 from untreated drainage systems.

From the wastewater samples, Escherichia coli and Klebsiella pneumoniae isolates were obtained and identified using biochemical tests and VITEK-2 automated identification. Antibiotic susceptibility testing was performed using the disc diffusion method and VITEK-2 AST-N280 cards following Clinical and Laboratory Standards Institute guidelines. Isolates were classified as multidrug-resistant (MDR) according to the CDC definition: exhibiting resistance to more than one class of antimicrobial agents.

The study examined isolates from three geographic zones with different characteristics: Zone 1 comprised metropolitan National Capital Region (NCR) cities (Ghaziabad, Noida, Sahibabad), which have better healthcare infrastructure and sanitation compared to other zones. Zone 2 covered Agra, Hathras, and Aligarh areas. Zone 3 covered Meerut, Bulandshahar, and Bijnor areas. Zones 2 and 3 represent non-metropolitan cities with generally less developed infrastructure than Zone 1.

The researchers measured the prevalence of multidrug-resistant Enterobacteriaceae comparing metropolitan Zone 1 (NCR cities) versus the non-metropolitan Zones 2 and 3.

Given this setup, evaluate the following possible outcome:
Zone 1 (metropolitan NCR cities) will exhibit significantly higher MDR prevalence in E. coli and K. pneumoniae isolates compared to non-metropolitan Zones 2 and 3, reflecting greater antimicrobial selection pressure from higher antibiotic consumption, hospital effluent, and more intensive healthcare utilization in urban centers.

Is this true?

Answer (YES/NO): NO